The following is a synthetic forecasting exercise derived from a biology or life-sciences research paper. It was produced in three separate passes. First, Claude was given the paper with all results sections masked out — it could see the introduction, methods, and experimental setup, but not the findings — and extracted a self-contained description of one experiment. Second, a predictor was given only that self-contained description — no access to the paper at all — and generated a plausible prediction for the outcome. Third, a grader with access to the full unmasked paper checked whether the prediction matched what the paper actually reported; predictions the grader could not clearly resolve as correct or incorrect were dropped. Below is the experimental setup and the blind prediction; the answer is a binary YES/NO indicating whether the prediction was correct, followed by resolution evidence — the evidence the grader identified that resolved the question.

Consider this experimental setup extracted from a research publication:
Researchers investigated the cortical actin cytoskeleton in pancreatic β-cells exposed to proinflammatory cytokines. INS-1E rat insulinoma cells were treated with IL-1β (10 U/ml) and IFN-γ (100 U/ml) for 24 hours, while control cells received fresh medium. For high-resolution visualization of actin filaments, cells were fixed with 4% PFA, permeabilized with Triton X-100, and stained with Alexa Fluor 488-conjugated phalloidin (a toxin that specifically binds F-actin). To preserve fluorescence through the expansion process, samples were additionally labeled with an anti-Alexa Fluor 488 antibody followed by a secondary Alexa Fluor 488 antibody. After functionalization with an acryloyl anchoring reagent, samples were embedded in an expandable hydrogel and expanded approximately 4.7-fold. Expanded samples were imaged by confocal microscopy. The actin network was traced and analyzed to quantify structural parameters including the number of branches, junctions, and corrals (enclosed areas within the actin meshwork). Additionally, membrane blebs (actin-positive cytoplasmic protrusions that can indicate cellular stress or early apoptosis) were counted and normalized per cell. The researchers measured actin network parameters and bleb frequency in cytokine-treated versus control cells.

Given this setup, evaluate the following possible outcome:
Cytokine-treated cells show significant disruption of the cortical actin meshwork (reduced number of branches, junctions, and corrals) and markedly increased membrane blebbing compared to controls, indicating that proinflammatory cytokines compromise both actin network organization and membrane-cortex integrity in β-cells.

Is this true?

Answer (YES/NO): NO